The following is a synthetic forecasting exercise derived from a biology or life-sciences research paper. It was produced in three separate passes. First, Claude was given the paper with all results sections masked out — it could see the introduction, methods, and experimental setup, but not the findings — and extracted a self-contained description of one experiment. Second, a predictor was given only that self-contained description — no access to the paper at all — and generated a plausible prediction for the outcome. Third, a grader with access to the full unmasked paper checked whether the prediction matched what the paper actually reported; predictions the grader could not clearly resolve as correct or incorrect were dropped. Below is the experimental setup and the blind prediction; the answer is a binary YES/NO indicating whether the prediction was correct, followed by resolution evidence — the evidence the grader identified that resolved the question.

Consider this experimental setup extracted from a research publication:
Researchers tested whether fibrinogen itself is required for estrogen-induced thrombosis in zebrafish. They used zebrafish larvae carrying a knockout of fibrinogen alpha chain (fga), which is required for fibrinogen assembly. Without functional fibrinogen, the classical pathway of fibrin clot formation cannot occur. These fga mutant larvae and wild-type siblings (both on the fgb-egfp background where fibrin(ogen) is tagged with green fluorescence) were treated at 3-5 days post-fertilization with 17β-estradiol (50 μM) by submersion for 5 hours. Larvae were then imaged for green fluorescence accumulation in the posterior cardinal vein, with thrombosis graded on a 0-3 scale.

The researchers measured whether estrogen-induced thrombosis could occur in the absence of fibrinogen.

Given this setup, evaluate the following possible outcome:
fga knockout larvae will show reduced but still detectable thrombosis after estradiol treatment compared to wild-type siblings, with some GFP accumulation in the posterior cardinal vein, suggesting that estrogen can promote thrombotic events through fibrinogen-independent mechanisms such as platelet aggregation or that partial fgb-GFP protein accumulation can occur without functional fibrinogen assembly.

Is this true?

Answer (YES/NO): NO